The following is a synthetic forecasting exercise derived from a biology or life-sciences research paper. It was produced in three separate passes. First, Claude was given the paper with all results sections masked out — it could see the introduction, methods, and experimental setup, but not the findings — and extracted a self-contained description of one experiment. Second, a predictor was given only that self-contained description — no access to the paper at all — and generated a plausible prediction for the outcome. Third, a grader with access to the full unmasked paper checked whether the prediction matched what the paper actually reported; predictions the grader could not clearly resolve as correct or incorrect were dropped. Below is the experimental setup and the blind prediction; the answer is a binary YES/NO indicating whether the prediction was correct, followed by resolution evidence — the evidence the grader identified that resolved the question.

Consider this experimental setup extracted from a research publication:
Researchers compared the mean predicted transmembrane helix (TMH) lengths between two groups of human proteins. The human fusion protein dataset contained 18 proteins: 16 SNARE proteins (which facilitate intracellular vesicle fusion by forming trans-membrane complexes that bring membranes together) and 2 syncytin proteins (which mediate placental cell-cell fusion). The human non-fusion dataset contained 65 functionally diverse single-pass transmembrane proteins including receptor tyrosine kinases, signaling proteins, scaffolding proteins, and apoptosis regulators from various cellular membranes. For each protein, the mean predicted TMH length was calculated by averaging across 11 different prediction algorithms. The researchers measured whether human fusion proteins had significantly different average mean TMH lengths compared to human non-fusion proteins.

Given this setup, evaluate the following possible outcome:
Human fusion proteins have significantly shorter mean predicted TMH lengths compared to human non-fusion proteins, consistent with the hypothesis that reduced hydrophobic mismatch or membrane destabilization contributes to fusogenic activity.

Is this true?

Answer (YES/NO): NO